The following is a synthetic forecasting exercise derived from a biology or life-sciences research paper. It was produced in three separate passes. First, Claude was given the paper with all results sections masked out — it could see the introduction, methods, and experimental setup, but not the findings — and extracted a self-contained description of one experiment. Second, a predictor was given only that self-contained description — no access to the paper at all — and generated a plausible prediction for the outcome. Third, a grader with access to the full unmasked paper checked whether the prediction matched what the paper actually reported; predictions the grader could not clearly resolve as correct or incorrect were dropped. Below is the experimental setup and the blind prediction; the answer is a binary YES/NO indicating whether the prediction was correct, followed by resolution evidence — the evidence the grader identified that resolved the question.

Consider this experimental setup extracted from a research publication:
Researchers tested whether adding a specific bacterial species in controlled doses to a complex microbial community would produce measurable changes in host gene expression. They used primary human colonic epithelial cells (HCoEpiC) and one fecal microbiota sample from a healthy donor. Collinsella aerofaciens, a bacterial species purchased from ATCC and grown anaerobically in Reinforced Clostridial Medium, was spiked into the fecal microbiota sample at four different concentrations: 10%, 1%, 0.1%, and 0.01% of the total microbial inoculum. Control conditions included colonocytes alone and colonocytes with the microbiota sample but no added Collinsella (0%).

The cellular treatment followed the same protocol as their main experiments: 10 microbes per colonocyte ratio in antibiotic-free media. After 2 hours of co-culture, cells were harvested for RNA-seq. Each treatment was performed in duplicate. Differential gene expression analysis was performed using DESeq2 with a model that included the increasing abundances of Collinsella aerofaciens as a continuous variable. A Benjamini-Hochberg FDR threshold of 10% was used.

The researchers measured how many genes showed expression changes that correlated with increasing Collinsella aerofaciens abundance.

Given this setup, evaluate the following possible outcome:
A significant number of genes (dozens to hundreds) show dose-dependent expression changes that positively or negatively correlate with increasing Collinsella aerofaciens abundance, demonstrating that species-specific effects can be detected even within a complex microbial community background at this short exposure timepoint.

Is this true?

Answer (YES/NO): NO